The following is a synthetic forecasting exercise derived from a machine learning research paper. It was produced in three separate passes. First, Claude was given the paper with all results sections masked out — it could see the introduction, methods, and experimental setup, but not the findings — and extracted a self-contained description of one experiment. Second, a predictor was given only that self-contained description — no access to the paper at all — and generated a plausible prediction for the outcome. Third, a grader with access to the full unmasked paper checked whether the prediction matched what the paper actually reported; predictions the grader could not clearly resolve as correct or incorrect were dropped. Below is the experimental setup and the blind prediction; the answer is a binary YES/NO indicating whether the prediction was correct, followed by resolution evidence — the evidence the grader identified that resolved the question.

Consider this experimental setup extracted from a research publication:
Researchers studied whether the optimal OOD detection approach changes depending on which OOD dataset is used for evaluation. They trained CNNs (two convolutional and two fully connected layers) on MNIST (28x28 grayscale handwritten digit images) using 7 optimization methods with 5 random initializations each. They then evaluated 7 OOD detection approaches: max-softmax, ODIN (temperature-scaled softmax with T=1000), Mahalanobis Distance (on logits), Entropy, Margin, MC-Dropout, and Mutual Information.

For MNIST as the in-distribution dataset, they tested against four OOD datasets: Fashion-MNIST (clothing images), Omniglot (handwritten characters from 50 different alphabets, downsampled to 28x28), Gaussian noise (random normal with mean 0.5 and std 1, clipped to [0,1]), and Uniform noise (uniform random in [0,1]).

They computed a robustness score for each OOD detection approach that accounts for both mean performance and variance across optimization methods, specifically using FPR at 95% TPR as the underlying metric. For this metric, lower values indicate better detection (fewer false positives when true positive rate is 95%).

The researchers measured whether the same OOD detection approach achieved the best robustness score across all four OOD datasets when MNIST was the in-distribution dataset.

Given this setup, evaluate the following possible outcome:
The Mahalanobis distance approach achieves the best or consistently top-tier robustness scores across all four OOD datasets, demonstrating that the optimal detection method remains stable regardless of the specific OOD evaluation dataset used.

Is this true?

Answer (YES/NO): NO